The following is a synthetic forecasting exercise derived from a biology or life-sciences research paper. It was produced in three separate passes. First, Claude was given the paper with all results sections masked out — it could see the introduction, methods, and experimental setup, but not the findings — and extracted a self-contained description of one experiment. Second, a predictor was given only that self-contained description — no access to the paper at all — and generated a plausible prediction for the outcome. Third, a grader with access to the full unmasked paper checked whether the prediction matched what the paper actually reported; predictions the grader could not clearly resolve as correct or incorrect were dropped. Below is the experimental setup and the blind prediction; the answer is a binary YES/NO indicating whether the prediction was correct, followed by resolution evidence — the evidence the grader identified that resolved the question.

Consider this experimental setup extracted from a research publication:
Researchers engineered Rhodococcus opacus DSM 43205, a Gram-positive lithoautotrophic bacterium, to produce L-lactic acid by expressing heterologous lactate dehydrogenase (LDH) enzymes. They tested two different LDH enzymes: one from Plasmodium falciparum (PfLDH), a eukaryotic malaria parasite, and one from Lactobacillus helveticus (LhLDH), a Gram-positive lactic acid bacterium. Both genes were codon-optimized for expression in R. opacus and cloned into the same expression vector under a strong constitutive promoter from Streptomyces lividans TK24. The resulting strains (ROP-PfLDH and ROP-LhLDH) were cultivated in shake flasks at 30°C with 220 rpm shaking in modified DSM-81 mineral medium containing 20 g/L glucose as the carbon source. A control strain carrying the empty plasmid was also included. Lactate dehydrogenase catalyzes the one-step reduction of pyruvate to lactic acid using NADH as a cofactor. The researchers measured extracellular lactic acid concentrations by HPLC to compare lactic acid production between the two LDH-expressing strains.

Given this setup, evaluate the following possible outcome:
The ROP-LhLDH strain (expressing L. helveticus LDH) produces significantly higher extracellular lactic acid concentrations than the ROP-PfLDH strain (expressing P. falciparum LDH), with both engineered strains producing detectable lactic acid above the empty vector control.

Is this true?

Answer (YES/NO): NO